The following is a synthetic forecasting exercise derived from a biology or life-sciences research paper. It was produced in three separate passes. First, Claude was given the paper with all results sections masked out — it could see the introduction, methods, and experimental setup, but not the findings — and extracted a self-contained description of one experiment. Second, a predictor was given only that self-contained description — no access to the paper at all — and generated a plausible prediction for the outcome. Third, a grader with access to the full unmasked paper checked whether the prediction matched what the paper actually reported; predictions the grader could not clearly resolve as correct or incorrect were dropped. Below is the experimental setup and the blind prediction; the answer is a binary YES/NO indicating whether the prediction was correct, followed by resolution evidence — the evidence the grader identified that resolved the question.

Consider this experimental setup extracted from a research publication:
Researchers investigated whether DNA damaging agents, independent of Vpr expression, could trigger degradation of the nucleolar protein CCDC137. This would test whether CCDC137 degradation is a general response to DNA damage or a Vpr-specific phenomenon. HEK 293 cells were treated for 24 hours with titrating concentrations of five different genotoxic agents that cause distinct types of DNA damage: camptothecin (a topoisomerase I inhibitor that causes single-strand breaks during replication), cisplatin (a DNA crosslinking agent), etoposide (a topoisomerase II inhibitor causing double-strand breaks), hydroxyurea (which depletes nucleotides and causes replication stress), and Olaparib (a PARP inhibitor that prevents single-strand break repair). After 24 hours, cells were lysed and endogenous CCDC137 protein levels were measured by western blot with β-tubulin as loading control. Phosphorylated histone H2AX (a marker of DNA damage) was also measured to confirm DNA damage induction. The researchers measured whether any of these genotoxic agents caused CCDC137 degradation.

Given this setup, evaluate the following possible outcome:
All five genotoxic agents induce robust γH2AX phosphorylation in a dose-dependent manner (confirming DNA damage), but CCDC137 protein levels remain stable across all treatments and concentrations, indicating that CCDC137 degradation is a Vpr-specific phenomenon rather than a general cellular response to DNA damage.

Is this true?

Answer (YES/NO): NO